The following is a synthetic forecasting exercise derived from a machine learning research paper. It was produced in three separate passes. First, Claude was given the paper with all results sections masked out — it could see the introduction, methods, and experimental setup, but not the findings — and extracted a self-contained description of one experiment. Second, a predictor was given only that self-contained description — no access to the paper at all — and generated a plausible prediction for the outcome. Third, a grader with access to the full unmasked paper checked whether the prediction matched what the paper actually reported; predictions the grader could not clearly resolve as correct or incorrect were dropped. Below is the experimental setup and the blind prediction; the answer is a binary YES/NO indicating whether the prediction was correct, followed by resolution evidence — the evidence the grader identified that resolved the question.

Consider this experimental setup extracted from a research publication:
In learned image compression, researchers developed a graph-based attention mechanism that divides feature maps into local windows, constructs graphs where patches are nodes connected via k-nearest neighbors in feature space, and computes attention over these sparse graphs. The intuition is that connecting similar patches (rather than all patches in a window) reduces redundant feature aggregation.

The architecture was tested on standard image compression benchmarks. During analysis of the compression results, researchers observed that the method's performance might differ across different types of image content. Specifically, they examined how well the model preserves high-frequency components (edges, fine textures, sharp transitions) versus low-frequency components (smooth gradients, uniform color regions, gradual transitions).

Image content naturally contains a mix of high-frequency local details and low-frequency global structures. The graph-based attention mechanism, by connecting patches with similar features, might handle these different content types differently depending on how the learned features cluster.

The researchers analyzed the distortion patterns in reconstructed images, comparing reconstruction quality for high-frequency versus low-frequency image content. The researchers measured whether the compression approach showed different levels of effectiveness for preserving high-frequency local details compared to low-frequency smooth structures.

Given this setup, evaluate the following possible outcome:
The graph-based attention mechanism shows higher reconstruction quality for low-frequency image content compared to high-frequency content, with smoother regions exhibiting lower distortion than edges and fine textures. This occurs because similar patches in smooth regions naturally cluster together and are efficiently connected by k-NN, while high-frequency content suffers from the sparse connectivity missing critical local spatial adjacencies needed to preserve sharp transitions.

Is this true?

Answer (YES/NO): NO